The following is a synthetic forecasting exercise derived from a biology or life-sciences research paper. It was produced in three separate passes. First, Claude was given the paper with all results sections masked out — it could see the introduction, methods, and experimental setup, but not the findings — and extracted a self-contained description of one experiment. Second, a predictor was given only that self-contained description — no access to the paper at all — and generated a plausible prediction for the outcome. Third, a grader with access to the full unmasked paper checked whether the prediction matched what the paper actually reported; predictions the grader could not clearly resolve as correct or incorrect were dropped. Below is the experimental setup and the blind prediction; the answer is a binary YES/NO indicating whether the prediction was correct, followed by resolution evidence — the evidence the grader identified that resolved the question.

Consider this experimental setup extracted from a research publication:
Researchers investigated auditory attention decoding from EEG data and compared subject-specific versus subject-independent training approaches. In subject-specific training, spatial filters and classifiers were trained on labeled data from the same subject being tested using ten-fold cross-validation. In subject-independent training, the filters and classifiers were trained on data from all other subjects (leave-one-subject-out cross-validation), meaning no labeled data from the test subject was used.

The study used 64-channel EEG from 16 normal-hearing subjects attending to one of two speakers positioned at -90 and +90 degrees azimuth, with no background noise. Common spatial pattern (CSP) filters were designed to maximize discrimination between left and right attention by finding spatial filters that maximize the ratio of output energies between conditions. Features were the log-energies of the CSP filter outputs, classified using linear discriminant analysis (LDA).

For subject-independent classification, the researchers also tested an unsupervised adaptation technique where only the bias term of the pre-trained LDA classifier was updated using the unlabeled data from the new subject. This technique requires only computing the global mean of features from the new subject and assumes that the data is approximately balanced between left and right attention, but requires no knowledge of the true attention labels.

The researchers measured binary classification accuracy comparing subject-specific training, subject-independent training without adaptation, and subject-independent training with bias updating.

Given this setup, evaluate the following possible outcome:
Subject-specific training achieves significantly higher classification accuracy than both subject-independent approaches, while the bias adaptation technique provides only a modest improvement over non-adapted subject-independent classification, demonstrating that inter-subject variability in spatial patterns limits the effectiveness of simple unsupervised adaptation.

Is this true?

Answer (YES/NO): NO